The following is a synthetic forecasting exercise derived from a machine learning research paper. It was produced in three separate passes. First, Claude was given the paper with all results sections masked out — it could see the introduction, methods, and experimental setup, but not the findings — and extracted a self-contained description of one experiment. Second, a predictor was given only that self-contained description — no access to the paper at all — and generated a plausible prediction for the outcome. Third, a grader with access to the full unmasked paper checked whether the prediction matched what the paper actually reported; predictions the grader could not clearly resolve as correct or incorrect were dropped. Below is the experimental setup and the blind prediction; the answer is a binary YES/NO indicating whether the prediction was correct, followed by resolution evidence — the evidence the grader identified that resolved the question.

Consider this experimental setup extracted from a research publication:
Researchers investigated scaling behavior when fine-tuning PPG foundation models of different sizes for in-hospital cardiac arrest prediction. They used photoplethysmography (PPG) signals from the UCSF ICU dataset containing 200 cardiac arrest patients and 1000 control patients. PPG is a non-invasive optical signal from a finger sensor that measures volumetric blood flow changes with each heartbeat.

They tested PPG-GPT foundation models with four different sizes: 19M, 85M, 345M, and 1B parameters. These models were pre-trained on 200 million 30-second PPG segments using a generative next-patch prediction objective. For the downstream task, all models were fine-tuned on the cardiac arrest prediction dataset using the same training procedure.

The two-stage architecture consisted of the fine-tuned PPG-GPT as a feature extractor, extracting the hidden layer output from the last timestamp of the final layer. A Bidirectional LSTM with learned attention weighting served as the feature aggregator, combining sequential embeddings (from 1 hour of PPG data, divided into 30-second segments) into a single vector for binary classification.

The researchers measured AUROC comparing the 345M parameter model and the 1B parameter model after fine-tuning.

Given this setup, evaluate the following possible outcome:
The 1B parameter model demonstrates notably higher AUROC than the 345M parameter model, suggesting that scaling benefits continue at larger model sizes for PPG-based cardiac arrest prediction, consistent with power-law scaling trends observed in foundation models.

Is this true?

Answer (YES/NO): NO